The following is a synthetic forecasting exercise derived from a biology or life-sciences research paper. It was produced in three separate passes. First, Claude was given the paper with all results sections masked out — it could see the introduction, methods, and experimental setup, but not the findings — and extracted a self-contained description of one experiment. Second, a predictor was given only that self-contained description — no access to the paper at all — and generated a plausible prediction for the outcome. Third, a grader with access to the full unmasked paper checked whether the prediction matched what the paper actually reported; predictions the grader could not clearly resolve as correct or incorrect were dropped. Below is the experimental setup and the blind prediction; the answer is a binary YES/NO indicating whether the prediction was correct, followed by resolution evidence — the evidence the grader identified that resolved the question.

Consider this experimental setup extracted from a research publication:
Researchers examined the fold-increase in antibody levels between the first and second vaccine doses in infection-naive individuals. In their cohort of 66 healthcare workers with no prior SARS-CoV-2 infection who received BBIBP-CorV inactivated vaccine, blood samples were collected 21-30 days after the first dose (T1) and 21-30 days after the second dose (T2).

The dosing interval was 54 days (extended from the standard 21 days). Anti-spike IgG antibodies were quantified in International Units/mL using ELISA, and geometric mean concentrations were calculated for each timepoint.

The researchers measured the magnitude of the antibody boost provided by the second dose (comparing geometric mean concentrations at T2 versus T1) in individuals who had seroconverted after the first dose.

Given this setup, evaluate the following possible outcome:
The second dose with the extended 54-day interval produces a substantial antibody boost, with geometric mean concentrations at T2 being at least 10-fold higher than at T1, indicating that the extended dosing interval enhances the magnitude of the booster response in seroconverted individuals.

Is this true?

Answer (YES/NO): NO